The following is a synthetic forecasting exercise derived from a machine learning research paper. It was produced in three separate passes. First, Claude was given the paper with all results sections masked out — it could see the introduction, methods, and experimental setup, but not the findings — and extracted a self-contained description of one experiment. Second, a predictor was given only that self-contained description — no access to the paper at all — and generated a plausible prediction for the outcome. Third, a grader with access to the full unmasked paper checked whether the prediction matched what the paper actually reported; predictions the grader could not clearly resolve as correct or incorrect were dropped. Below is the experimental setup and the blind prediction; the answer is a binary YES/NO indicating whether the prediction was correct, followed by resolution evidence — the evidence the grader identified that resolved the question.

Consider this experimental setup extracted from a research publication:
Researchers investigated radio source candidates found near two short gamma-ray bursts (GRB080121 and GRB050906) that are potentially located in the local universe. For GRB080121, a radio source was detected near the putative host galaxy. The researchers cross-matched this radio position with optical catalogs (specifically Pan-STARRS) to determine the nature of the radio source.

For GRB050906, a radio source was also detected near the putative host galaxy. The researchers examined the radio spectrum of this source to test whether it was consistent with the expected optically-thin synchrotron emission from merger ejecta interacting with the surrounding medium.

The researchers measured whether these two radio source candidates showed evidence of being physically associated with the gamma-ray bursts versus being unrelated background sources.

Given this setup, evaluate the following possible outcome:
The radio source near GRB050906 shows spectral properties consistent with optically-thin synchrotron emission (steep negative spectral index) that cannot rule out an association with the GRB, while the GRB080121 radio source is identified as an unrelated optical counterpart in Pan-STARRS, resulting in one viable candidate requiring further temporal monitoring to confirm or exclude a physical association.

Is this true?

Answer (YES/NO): NO